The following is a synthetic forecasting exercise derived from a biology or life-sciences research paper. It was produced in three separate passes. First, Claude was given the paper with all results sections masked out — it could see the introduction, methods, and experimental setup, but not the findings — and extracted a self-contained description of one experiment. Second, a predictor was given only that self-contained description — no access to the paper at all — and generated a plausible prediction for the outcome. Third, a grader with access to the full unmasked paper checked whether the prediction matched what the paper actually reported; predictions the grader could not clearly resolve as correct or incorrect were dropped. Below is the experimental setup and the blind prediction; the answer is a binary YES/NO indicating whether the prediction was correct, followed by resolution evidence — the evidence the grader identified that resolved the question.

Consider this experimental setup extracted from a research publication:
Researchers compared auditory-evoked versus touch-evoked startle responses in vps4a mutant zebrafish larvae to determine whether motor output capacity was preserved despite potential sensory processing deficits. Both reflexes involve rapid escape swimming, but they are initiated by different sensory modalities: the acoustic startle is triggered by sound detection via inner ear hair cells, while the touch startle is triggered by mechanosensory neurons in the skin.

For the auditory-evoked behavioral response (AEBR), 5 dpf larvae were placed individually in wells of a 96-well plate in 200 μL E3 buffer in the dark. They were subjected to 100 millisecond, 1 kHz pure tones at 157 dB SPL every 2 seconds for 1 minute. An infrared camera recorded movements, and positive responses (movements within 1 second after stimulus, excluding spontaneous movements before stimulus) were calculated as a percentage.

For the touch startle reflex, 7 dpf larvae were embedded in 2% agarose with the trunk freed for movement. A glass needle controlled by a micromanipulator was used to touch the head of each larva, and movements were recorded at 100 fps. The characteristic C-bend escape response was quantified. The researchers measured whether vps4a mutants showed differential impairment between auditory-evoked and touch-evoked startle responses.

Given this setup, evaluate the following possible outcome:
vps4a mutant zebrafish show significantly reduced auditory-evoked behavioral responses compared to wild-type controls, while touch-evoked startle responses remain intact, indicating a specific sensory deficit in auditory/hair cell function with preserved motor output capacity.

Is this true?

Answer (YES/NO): NO